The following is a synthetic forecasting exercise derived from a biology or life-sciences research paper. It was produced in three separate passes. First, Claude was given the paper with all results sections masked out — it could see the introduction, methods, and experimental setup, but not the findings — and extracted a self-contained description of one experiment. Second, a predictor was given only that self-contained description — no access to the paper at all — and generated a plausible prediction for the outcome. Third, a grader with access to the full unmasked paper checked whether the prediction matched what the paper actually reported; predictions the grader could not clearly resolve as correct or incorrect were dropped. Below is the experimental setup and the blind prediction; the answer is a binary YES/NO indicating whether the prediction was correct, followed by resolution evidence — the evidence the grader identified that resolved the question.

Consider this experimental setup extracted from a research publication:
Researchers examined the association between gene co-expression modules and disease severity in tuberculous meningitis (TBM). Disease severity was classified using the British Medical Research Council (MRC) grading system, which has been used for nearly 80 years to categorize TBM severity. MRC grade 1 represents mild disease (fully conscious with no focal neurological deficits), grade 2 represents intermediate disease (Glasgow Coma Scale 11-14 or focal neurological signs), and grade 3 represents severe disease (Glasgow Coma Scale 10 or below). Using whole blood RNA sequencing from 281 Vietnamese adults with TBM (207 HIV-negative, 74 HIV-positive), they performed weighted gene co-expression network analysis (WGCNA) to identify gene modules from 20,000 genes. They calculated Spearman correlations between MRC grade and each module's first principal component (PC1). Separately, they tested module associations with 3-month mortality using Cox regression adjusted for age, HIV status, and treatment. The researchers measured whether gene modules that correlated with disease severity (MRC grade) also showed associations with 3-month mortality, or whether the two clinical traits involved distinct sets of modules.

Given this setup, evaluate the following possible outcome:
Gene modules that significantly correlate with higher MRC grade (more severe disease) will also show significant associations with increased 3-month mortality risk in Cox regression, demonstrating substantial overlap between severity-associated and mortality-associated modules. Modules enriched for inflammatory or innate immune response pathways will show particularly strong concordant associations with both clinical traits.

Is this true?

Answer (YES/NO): YES